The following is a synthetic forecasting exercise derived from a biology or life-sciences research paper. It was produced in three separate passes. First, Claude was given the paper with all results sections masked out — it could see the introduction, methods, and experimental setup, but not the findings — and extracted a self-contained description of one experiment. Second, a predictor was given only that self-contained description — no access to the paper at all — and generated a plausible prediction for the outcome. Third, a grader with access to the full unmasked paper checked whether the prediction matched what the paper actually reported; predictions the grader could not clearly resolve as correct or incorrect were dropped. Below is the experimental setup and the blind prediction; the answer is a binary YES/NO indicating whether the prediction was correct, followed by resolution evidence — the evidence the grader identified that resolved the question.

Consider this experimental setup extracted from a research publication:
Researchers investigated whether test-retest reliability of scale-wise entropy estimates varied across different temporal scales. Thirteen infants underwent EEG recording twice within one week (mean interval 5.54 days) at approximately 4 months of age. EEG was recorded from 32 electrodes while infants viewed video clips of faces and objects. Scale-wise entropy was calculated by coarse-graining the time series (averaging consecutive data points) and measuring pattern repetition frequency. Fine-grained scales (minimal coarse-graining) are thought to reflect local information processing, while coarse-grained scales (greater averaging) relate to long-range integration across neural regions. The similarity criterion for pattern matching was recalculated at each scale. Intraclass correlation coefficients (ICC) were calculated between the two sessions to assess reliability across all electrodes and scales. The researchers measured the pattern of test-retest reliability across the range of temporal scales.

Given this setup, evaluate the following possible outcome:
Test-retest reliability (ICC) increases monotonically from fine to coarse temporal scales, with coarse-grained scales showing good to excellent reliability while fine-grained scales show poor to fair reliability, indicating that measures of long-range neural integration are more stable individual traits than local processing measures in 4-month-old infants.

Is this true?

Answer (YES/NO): NO